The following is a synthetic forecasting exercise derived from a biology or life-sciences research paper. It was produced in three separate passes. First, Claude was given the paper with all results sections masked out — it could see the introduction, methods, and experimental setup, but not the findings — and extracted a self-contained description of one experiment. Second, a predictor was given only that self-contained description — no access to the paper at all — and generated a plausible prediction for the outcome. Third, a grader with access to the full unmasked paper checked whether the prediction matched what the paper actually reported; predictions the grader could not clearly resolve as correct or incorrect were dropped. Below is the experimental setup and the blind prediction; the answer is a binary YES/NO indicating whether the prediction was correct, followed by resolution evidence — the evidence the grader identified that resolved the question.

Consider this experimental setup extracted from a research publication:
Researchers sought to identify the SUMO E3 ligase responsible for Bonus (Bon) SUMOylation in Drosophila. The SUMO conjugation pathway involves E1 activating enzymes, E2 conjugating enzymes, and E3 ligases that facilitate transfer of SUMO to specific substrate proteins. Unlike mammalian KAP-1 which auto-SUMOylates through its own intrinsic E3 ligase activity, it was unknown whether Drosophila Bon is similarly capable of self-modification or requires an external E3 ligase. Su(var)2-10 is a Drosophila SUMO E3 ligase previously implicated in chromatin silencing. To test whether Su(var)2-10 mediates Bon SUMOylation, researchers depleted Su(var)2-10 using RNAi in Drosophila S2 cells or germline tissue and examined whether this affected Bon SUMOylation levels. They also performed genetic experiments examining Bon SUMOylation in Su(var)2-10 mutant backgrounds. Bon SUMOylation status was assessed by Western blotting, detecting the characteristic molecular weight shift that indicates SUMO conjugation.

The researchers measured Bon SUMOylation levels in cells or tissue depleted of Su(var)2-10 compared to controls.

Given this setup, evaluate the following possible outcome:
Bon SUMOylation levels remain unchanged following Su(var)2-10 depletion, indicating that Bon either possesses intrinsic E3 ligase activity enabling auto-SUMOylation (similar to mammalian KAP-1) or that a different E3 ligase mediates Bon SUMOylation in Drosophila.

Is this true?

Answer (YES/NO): NO